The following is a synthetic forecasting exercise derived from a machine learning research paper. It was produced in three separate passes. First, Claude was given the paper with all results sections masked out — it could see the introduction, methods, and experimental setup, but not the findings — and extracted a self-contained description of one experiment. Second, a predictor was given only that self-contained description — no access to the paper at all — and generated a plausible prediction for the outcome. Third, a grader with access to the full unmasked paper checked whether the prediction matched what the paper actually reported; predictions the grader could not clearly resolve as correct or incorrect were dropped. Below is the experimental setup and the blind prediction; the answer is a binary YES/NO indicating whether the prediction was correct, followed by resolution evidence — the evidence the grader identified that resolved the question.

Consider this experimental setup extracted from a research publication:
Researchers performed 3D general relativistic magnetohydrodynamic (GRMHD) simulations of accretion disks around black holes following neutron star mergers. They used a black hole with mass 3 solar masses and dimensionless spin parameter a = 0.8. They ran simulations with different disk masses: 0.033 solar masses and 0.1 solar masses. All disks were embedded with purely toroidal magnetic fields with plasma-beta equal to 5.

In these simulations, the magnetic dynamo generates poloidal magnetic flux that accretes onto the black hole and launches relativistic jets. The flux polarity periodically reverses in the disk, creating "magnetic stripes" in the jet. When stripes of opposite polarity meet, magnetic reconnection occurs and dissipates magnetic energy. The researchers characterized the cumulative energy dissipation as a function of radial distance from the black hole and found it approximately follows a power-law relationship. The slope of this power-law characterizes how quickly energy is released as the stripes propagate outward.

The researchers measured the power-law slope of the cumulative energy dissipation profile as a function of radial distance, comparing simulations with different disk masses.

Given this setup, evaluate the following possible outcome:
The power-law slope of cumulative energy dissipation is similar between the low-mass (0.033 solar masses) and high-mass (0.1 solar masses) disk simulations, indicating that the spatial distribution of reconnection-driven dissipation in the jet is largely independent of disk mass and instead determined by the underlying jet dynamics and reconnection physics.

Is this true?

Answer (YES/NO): NO